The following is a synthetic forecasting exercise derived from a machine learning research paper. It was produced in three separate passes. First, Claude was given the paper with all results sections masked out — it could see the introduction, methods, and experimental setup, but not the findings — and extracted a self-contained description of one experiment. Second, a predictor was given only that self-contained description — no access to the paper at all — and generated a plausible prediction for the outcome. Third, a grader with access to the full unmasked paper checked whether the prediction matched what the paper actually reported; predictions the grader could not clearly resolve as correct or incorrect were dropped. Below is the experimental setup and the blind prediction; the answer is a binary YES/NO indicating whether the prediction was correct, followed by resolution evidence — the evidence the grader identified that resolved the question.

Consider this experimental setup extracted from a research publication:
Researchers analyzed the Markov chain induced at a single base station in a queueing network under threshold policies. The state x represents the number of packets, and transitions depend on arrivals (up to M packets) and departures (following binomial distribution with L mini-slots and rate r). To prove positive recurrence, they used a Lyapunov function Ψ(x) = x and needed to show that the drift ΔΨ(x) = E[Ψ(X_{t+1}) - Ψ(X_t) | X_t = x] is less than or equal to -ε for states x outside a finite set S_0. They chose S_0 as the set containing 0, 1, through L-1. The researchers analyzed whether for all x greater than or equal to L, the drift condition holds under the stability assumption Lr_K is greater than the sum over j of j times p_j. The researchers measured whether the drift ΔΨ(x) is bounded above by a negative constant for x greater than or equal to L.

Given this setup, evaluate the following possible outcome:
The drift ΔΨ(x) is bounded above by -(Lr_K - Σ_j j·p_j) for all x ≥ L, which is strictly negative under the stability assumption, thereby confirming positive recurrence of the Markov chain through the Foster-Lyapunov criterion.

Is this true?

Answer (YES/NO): YES